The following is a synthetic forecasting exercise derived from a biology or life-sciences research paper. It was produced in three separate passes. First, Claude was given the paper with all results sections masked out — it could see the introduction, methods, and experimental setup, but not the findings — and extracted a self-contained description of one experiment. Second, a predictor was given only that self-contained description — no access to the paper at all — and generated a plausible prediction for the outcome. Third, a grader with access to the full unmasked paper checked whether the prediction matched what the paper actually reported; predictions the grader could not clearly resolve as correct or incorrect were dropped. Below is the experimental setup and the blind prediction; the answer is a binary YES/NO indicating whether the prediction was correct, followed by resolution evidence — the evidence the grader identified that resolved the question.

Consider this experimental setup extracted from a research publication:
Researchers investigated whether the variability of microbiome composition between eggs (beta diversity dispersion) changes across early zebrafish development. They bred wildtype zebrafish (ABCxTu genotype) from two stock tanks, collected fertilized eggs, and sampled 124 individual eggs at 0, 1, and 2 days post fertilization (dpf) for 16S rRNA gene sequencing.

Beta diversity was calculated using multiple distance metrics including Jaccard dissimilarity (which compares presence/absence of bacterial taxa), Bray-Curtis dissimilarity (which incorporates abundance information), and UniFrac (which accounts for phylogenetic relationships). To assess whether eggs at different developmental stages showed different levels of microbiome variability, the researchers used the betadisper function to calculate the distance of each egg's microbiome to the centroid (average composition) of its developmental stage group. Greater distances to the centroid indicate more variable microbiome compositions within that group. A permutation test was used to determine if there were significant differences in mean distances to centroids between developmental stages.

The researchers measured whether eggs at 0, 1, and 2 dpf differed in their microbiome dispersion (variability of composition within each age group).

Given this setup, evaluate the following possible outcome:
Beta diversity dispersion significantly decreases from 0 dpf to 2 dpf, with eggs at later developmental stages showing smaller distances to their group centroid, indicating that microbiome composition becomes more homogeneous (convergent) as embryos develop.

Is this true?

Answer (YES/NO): NO